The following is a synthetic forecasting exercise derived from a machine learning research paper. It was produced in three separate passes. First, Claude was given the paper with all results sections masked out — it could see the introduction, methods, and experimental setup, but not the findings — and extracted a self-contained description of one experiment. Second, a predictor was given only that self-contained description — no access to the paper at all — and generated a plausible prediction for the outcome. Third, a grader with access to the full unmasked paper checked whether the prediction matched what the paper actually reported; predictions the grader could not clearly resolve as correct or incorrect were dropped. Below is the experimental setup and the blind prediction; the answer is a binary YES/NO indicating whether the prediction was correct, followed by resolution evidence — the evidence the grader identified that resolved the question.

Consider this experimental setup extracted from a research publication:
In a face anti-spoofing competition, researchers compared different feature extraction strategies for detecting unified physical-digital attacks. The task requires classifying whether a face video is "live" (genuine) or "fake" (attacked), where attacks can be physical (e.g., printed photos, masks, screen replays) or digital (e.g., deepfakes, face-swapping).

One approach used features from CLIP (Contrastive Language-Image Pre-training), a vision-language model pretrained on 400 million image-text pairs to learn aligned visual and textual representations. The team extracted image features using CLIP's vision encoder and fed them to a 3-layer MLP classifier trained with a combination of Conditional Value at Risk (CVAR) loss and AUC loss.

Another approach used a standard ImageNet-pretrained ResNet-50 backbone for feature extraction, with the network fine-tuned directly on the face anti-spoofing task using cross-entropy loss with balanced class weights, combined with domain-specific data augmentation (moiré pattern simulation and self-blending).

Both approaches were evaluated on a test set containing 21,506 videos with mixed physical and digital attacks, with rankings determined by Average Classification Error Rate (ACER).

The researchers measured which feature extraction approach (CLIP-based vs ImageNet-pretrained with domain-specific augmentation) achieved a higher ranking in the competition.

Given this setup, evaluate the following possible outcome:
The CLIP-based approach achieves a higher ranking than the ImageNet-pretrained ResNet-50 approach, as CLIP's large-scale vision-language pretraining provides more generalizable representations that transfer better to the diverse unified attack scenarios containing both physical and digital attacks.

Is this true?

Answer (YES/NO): NO